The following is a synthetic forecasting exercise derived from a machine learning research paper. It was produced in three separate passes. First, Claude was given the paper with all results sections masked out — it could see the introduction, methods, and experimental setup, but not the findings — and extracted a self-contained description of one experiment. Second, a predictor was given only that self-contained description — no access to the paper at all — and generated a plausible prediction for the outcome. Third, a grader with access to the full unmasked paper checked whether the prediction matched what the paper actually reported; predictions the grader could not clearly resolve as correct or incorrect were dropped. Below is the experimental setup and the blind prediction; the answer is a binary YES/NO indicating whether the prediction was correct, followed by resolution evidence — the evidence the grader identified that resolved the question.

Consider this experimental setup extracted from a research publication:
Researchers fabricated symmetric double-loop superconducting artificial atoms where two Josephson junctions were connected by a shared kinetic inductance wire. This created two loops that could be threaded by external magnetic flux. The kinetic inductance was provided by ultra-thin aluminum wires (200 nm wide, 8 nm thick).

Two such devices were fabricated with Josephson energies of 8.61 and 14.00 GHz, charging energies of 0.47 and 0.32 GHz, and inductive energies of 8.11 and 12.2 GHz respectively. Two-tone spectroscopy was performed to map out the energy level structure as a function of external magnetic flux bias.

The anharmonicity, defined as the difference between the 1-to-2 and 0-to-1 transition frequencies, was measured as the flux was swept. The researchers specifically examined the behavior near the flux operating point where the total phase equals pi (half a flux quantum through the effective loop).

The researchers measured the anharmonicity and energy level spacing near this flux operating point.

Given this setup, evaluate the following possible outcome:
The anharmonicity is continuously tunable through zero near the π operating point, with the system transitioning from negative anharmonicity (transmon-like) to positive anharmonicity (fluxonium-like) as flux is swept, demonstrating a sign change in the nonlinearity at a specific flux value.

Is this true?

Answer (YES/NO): YES